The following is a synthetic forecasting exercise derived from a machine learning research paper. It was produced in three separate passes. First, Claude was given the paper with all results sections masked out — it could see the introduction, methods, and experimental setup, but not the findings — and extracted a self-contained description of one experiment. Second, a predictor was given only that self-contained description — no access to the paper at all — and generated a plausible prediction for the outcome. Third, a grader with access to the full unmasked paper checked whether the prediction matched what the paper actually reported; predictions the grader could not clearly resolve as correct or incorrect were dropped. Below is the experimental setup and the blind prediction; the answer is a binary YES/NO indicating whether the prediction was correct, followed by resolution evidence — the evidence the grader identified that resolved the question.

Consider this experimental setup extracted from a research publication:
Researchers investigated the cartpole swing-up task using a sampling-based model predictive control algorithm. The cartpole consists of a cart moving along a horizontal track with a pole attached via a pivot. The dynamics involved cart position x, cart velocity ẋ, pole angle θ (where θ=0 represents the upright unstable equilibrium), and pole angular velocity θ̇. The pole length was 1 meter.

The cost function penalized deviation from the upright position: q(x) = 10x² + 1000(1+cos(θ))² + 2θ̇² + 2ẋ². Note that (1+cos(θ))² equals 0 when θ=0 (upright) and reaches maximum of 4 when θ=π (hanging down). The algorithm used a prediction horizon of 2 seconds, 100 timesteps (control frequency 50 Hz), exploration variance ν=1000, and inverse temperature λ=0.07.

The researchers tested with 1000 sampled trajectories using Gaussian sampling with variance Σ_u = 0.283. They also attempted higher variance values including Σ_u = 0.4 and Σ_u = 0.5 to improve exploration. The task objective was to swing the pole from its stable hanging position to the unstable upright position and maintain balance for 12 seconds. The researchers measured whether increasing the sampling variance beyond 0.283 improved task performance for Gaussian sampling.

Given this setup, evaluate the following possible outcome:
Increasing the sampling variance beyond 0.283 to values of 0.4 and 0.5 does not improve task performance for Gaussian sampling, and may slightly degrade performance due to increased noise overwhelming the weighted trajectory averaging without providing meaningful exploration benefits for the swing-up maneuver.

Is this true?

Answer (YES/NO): NO